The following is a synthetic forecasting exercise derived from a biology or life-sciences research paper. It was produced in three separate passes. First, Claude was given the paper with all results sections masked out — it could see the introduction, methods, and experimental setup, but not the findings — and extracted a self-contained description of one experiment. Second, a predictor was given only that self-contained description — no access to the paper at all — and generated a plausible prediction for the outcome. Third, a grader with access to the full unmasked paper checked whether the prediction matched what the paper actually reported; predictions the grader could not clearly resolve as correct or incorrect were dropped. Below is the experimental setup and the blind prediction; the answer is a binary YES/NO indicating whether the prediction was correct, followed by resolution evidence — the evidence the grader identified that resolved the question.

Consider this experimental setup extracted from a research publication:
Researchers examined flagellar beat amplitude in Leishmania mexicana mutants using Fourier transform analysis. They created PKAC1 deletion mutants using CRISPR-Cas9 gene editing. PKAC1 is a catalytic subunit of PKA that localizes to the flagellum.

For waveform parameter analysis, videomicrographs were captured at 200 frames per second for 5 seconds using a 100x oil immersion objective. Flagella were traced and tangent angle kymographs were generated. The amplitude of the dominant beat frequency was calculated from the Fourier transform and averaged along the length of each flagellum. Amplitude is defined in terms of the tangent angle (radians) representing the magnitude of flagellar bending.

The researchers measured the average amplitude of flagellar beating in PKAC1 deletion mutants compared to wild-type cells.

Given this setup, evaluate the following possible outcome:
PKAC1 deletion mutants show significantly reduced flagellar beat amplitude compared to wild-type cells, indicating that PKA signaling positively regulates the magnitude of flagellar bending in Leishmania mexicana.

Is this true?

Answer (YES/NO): YES